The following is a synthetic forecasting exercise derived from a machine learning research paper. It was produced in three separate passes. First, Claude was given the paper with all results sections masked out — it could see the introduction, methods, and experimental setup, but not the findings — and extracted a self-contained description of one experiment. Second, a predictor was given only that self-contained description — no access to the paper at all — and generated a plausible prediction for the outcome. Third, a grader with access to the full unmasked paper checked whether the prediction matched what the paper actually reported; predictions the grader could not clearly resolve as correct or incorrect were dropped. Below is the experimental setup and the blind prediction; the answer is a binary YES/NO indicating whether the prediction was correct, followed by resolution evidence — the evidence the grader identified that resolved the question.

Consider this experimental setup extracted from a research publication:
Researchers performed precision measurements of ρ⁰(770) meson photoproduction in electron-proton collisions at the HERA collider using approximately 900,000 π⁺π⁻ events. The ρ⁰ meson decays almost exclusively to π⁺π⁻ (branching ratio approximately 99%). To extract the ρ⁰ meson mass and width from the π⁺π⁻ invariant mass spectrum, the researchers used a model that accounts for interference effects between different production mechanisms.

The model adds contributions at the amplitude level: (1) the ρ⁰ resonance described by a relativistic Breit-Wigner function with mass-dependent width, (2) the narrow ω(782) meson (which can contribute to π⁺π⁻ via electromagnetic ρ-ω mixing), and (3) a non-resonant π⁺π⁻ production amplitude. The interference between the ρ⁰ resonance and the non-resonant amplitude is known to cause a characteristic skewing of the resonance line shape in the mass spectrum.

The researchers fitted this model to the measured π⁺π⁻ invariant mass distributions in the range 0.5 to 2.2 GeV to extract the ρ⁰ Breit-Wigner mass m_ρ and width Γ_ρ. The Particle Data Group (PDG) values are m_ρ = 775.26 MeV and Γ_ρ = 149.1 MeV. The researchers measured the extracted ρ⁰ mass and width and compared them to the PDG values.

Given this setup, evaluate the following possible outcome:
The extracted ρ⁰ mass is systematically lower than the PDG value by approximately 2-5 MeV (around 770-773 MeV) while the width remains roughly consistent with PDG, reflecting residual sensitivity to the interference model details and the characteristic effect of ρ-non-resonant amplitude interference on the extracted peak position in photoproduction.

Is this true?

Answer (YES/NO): YES